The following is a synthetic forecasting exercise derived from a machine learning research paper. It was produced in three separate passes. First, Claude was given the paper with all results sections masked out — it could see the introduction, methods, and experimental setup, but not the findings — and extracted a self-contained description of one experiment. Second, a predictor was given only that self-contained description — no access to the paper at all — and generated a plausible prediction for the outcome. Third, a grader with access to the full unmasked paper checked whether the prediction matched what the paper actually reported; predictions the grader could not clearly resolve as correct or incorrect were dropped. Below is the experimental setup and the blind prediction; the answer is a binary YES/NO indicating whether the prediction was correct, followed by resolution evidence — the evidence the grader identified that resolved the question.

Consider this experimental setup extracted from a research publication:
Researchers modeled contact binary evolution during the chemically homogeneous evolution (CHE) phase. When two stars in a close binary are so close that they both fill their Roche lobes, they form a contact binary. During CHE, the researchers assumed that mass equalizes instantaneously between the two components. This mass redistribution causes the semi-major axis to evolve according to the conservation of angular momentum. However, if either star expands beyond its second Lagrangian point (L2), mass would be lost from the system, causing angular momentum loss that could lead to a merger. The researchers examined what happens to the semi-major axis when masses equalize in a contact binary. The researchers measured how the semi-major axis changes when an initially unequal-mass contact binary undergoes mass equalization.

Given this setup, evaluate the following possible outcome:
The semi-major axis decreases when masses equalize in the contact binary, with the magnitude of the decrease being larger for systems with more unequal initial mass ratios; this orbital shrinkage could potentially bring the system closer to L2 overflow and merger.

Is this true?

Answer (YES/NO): YES